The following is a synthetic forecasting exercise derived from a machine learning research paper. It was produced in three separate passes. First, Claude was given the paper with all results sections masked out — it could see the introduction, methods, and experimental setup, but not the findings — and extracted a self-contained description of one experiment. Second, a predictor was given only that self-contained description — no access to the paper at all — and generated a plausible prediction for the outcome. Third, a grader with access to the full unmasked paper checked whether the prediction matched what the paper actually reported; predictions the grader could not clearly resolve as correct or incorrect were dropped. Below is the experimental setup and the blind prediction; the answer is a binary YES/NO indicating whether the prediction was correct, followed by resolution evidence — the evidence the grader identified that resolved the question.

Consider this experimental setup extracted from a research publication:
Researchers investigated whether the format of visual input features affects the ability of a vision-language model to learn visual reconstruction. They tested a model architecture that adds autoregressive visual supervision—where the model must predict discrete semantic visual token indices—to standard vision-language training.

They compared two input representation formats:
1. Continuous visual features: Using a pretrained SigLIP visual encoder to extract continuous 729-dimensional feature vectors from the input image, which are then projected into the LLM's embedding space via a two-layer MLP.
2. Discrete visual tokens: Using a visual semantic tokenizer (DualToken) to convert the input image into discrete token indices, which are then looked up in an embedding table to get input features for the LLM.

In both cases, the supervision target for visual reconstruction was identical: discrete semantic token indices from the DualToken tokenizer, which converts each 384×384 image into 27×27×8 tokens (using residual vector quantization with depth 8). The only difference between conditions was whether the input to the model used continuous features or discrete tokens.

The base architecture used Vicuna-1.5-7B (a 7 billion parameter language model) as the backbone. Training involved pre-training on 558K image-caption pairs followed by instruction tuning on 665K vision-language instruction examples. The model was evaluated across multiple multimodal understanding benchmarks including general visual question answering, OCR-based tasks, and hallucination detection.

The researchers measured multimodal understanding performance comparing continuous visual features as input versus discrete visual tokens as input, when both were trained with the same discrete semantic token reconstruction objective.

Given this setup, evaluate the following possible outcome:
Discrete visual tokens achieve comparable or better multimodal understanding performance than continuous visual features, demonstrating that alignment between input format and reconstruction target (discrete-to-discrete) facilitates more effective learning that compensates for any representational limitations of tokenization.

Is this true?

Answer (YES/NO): NO